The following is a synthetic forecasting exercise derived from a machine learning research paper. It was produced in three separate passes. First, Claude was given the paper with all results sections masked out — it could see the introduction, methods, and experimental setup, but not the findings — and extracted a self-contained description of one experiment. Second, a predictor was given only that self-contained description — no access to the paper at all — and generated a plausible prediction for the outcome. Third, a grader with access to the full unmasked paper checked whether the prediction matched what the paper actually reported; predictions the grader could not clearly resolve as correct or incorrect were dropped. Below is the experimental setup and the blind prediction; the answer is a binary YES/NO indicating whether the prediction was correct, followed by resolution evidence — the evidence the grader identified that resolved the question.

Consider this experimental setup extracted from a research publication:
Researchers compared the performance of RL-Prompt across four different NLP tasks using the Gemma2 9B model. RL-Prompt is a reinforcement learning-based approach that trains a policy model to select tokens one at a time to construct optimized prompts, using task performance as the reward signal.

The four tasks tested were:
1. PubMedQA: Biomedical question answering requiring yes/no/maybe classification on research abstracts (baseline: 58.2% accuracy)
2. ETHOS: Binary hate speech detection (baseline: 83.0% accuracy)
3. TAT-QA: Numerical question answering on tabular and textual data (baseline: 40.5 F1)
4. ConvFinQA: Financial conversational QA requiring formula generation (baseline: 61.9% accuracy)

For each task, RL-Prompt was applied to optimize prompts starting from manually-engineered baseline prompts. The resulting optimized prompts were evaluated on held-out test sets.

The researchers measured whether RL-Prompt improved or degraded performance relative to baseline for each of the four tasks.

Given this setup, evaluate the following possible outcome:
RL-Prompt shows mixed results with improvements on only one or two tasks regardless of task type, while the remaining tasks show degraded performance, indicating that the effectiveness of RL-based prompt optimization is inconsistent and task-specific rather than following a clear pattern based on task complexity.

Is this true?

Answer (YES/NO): YES